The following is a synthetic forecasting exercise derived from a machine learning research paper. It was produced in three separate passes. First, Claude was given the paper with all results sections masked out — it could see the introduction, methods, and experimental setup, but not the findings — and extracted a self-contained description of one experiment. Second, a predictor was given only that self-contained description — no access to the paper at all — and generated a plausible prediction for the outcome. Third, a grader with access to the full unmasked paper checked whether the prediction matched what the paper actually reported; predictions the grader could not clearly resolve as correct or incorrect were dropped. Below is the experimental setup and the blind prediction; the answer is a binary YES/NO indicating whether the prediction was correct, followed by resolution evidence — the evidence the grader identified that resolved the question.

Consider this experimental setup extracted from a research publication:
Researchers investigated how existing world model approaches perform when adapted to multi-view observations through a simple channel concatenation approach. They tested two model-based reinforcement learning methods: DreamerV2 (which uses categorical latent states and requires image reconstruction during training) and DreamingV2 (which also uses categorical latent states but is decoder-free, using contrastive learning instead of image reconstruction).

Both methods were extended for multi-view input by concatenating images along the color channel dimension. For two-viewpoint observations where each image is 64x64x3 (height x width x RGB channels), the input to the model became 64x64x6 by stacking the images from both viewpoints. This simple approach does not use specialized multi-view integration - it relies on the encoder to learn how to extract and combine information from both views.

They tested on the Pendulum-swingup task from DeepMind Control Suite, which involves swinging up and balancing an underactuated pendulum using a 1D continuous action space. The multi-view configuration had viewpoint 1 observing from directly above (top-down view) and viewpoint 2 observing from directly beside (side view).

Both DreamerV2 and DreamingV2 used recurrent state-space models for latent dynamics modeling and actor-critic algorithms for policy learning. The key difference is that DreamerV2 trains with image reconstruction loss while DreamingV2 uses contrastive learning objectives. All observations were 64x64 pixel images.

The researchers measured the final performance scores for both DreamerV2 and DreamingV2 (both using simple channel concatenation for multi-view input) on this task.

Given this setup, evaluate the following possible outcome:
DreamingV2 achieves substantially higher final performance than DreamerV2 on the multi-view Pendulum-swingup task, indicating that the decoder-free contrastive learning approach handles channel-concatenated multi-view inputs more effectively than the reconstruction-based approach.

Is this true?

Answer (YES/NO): YES